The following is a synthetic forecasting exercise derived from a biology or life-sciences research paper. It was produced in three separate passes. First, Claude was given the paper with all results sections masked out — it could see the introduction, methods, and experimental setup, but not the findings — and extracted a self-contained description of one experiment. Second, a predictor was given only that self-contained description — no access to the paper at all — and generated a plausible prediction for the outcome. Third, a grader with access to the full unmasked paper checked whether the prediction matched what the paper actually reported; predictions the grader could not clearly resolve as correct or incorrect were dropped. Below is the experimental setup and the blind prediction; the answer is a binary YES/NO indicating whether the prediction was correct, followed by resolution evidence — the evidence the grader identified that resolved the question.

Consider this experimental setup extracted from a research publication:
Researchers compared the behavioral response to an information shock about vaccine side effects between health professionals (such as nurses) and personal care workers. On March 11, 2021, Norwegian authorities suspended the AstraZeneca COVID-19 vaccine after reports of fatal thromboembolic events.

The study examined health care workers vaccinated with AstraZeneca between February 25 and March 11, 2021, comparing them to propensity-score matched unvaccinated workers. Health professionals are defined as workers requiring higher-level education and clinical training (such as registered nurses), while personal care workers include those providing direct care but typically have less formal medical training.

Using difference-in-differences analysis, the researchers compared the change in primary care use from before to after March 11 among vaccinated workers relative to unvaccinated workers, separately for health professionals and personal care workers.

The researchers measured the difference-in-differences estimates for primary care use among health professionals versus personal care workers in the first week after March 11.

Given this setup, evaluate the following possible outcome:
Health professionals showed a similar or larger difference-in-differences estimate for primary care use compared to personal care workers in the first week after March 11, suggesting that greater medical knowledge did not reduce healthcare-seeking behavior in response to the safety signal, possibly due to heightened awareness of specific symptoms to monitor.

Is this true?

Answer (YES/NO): YES